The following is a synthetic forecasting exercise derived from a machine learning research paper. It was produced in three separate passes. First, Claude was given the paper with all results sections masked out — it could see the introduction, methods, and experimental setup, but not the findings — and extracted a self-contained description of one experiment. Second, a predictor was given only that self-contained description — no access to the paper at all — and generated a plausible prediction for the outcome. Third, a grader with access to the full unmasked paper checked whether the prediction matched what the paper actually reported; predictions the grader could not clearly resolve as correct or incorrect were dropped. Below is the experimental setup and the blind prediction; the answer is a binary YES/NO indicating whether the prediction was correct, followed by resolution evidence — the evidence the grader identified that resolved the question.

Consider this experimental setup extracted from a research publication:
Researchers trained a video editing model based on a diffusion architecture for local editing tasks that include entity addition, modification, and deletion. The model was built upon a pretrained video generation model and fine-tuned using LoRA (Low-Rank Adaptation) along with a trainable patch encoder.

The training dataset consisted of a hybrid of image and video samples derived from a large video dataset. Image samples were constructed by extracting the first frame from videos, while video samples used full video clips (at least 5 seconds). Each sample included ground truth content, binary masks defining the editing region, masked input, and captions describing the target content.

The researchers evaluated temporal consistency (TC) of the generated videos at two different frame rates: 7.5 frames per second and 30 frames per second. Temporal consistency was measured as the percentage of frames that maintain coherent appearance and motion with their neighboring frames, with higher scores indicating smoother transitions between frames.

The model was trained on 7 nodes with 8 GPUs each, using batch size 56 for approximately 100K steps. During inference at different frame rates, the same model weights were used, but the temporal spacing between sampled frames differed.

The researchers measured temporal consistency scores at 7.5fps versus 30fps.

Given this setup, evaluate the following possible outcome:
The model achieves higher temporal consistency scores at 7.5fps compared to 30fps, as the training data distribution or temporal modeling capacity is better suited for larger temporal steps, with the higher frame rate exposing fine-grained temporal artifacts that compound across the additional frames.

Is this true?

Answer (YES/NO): NO